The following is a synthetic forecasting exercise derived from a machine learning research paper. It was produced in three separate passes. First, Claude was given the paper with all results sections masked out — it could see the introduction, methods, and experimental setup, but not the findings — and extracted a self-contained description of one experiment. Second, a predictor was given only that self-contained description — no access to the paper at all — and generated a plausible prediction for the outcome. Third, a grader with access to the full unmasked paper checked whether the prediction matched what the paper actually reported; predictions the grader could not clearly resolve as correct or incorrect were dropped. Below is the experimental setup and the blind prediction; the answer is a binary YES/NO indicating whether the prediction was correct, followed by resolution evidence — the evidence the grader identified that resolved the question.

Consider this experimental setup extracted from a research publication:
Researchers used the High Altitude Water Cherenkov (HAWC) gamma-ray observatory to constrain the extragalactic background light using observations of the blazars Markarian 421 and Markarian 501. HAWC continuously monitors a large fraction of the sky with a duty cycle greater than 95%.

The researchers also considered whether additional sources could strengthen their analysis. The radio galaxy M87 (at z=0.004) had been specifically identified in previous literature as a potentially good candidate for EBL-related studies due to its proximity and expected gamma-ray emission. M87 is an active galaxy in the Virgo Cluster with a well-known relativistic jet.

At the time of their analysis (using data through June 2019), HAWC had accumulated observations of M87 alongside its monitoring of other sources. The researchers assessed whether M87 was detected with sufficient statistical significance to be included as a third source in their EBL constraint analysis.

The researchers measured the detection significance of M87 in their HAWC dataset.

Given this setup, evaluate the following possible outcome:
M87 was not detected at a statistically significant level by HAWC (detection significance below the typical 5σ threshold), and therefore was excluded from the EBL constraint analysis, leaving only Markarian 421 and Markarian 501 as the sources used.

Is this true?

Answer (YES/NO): YES